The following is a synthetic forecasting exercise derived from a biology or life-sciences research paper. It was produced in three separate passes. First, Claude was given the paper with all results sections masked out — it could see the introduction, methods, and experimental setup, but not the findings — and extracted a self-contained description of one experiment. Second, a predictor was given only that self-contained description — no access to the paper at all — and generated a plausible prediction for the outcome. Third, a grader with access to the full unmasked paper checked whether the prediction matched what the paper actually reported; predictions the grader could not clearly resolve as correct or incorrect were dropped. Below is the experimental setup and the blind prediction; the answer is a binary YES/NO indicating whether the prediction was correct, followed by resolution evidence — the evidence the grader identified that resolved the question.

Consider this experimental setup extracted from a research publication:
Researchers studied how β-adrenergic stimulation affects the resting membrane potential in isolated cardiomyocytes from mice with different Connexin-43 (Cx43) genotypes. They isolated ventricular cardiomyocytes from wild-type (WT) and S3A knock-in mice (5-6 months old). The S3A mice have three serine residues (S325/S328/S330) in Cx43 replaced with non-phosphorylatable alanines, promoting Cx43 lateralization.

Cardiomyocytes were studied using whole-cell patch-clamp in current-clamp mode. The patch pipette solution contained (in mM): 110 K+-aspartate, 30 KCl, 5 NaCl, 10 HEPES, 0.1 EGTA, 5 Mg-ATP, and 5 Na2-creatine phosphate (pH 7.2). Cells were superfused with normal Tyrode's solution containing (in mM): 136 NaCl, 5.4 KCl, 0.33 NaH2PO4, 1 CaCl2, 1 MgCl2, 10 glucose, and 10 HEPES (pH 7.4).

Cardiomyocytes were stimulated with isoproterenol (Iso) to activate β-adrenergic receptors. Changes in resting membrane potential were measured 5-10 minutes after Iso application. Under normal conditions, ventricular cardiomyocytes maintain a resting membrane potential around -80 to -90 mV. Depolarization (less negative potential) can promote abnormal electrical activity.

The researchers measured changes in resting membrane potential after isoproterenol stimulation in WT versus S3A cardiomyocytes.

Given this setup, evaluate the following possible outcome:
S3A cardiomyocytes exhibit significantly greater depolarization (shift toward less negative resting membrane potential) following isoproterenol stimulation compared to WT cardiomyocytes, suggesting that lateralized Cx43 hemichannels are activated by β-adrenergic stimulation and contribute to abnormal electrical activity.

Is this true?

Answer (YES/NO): NO